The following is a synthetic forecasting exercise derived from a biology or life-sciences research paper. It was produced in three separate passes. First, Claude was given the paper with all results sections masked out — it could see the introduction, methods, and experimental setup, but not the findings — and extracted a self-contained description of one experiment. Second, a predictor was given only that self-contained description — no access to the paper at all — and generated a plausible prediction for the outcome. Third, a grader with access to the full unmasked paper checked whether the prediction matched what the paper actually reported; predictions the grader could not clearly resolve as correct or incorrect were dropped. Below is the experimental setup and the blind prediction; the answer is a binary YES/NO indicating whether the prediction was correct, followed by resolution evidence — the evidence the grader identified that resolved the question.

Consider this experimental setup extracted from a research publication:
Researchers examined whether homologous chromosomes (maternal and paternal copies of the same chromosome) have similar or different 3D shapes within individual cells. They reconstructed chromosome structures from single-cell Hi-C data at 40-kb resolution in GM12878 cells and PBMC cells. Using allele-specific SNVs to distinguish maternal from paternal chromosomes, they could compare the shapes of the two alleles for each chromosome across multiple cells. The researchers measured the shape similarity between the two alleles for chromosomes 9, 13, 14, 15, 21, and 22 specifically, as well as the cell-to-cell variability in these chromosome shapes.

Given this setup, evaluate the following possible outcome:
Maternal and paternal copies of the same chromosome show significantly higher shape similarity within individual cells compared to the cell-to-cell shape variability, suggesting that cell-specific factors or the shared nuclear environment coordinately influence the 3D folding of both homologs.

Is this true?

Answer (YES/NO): NO